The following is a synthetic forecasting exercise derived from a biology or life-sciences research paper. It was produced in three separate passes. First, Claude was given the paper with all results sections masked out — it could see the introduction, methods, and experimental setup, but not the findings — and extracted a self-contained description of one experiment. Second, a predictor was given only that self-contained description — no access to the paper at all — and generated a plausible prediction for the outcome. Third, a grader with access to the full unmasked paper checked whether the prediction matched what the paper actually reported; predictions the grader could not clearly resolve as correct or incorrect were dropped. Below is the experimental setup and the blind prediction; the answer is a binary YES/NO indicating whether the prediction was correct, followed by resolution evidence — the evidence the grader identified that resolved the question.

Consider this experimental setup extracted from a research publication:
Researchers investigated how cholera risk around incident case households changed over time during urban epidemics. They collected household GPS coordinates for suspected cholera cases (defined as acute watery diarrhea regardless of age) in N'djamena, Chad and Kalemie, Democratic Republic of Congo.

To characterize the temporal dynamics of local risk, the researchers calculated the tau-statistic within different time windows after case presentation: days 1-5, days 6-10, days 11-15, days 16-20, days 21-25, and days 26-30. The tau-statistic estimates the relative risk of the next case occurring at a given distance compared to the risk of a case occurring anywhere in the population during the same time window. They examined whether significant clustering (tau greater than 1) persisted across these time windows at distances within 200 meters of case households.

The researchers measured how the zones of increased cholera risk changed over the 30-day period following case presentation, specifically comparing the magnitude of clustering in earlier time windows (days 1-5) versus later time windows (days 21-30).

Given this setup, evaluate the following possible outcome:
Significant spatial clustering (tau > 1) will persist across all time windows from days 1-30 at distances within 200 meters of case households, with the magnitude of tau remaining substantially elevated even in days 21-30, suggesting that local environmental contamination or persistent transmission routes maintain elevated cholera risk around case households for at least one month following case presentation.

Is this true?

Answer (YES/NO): NO